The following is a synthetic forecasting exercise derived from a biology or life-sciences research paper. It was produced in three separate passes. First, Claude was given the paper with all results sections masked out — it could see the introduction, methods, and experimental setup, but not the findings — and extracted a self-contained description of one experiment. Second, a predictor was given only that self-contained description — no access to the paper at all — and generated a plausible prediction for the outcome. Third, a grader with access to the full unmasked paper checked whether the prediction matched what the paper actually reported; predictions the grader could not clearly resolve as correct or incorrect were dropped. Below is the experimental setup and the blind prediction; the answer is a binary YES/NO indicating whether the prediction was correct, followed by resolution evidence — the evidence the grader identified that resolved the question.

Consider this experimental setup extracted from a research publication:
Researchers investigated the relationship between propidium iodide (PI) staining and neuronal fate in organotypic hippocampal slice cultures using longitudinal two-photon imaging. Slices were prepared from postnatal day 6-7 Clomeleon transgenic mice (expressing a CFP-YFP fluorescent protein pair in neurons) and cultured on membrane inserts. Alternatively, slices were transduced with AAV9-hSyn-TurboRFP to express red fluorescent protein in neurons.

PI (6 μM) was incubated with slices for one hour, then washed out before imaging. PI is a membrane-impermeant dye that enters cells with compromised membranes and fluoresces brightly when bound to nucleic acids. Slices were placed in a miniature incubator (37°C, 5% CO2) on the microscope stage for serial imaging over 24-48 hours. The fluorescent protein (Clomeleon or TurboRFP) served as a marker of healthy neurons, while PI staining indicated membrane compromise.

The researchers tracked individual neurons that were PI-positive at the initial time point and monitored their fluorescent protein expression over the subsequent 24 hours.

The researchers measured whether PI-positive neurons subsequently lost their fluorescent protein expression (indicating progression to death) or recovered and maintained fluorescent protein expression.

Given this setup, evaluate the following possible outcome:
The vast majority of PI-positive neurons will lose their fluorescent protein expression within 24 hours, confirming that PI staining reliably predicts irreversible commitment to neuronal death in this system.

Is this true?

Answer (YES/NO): NO